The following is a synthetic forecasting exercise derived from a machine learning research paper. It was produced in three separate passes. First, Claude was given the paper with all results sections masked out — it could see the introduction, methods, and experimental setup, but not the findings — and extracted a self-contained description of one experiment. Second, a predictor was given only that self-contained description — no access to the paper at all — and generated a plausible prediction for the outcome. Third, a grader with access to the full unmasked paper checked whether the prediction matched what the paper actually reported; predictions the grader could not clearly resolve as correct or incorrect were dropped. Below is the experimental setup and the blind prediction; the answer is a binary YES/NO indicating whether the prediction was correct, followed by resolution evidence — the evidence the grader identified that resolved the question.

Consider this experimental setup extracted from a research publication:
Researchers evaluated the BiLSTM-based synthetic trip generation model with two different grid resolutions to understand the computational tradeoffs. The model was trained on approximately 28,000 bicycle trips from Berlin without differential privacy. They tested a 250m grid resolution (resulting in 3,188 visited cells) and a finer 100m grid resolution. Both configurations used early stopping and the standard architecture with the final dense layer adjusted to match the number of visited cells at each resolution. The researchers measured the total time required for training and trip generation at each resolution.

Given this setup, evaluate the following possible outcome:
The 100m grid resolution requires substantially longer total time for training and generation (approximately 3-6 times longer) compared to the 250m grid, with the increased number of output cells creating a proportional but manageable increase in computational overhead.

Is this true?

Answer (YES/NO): NO